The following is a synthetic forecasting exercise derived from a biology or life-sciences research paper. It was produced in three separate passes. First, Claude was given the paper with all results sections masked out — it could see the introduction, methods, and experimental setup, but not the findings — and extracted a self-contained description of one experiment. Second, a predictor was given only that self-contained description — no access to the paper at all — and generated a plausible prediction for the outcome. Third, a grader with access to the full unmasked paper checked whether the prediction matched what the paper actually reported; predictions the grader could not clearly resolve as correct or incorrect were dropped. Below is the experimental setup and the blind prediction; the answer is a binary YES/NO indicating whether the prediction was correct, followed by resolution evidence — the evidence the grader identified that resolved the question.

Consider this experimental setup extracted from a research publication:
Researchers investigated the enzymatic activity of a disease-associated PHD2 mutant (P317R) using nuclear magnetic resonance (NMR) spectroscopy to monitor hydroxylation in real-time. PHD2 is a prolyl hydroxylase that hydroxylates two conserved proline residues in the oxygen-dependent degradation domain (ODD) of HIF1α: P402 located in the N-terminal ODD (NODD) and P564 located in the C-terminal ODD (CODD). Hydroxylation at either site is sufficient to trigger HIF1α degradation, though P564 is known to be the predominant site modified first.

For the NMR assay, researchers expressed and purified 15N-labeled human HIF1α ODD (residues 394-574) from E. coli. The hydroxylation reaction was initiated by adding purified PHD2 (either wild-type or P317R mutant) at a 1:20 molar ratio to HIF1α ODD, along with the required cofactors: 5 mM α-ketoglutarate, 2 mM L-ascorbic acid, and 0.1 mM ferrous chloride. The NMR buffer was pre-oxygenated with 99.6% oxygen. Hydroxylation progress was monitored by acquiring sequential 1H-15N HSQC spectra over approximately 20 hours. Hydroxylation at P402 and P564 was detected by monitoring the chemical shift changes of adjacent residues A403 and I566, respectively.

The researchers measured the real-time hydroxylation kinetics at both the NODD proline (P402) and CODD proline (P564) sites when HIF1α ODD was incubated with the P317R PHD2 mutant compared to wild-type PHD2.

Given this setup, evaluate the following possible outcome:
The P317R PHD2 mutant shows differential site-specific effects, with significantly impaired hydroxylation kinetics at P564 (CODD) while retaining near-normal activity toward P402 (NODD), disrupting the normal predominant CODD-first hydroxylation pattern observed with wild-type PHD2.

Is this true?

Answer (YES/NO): NO